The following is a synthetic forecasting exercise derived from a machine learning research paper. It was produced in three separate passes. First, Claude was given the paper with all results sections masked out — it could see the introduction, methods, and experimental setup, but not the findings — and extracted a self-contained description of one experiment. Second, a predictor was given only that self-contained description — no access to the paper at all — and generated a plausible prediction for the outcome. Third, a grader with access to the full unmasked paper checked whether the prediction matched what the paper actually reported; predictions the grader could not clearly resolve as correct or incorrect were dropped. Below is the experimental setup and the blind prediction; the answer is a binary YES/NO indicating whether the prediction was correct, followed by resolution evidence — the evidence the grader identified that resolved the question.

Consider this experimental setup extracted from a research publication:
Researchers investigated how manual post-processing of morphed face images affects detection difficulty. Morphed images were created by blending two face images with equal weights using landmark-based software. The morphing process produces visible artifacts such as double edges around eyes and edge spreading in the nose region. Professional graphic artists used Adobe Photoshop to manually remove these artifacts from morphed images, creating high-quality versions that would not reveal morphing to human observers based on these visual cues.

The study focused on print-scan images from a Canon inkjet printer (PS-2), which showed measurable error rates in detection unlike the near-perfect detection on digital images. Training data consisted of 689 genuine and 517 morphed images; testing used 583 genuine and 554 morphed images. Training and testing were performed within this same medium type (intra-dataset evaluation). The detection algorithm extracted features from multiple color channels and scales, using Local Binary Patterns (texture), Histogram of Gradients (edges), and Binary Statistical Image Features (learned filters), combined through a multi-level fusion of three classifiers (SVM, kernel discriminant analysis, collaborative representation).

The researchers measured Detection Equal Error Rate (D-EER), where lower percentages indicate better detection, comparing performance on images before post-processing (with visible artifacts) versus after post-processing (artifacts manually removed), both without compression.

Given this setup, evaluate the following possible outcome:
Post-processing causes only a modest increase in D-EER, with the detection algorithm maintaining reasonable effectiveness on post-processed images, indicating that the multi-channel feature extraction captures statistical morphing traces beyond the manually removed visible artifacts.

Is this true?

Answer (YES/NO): NO